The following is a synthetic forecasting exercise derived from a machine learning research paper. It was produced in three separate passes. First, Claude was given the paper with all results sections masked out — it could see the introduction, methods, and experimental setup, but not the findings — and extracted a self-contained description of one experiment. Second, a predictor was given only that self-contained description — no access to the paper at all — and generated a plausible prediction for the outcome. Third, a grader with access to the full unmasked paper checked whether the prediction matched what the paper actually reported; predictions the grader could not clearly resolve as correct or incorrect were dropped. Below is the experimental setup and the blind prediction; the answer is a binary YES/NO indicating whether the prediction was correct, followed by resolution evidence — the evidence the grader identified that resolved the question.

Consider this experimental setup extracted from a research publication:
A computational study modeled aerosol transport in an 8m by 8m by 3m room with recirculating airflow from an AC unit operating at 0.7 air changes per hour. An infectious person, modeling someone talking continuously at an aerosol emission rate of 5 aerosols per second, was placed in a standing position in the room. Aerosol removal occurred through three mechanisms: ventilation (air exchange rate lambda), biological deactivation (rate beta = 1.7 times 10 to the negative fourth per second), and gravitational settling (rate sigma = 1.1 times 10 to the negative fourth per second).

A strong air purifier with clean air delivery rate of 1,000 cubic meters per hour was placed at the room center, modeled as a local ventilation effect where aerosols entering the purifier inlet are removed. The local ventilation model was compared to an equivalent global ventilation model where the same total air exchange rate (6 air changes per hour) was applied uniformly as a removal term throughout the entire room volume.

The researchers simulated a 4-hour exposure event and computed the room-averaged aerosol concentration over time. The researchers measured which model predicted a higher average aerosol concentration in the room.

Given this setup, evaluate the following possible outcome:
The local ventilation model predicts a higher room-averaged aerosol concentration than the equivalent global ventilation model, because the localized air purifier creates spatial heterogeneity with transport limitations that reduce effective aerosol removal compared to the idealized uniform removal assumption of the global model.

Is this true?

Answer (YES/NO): NO